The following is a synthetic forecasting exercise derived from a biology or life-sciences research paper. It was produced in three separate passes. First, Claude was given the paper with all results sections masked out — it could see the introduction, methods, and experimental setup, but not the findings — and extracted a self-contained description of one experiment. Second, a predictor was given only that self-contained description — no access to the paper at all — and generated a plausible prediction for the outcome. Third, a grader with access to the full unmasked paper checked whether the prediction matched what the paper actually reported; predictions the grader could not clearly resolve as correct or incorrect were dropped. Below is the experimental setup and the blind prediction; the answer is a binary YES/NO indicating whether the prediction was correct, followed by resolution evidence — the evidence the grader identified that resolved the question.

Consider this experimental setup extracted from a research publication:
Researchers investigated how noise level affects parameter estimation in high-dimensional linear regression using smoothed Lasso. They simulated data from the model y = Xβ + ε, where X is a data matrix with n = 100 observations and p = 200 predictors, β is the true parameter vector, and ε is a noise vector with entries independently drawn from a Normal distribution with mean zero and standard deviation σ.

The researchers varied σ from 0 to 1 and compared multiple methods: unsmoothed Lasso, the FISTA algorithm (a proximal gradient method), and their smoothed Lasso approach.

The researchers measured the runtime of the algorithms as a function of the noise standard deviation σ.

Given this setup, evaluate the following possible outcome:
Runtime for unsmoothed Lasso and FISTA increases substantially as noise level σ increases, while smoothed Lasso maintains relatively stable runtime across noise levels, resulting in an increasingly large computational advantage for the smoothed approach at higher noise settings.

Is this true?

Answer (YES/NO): NO